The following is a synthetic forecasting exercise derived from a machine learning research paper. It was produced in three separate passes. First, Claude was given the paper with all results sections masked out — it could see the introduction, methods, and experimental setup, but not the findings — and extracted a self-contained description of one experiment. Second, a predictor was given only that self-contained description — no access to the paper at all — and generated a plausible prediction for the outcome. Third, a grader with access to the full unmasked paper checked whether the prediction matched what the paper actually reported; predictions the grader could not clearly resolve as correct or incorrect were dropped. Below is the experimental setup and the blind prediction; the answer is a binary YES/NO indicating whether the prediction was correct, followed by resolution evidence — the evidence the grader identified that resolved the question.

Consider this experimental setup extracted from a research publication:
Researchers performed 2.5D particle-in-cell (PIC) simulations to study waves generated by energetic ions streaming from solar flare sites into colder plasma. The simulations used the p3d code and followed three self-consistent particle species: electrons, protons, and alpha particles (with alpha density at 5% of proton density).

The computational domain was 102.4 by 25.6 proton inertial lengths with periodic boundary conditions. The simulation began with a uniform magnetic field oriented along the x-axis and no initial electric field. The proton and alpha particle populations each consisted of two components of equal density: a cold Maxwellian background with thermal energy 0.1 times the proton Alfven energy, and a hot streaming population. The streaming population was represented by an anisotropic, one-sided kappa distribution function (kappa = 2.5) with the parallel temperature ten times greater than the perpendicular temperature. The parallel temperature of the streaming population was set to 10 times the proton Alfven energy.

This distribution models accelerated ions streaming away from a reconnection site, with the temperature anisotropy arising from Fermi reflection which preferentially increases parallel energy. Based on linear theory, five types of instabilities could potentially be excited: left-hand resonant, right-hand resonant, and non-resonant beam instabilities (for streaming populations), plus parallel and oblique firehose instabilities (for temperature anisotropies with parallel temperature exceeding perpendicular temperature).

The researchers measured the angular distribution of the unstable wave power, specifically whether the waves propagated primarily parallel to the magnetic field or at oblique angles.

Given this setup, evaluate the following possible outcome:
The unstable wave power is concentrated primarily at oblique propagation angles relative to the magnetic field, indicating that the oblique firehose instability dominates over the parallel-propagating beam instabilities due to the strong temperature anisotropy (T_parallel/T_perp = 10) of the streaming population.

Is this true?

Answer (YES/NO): NO